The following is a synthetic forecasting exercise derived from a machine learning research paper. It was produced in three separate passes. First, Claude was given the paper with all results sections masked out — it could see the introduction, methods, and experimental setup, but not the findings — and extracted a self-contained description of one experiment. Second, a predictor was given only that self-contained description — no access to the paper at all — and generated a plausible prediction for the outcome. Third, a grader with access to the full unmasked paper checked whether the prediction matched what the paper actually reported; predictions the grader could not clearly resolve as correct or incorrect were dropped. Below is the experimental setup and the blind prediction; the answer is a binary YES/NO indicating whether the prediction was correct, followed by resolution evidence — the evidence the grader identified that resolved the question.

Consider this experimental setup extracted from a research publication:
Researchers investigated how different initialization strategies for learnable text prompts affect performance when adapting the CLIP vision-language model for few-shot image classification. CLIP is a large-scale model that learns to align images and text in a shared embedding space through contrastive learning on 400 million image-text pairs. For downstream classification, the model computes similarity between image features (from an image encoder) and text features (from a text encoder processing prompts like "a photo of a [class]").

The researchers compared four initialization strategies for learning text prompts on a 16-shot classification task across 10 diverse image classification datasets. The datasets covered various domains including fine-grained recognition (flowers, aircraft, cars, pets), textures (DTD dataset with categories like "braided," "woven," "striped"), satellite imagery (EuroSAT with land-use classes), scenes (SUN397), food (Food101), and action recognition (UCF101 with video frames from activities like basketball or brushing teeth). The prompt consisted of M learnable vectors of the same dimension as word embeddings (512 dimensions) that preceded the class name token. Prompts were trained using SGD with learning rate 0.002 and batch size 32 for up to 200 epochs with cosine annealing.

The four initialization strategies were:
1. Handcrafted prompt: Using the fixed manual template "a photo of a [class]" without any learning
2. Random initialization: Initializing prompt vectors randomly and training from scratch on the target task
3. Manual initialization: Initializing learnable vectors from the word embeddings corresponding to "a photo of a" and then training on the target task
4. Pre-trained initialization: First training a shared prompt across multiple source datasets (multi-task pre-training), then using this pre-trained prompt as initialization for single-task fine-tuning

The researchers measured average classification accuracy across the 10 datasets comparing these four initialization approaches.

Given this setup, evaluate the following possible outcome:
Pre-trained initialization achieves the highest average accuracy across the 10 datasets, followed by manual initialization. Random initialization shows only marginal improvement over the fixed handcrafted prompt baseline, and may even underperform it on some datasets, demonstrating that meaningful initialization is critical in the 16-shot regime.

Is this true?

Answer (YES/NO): NO